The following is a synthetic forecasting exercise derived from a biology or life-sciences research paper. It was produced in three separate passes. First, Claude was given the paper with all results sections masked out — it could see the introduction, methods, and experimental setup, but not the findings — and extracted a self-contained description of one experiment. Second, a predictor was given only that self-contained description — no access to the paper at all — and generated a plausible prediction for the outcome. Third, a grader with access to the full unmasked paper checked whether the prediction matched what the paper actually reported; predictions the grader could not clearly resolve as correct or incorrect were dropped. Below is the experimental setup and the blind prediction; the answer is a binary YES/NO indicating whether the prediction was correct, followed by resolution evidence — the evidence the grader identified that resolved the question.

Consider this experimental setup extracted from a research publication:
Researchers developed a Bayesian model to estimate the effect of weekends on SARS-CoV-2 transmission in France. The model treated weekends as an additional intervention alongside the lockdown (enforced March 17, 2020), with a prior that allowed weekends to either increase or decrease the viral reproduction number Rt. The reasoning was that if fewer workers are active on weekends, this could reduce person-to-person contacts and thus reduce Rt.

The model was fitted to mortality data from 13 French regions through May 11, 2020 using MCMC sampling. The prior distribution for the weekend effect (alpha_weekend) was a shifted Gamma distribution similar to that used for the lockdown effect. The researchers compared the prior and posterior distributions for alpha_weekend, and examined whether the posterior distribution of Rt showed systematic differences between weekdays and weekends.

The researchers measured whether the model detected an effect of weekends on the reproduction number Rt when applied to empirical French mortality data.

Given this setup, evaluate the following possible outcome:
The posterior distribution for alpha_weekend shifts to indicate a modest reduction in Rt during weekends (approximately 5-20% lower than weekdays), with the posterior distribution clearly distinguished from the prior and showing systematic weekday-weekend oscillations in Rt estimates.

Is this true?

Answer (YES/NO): NO